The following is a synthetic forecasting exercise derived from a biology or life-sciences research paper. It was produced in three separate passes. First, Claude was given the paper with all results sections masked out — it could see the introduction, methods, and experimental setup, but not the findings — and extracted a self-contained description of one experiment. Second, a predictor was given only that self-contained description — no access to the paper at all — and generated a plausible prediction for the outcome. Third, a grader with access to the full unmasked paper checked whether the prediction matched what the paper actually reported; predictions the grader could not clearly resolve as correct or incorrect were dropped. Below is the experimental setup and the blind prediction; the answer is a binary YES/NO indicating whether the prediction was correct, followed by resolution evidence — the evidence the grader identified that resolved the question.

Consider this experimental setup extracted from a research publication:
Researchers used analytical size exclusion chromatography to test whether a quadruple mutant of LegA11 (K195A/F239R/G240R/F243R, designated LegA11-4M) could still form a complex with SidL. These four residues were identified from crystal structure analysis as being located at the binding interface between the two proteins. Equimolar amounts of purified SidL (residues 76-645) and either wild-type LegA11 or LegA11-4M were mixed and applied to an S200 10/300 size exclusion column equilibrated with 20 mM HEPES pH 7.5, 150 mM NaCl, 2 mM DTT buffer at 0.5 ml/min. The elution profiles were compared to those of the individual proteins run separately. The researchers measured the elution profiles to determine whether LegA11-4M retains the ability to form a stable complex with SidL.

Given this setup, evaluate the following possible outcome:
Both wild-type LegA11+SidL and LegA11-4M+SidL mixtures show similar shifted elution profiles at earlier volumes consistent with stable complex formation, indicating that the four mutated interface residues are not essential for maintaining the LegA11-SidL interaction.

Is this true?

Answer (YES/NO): NO